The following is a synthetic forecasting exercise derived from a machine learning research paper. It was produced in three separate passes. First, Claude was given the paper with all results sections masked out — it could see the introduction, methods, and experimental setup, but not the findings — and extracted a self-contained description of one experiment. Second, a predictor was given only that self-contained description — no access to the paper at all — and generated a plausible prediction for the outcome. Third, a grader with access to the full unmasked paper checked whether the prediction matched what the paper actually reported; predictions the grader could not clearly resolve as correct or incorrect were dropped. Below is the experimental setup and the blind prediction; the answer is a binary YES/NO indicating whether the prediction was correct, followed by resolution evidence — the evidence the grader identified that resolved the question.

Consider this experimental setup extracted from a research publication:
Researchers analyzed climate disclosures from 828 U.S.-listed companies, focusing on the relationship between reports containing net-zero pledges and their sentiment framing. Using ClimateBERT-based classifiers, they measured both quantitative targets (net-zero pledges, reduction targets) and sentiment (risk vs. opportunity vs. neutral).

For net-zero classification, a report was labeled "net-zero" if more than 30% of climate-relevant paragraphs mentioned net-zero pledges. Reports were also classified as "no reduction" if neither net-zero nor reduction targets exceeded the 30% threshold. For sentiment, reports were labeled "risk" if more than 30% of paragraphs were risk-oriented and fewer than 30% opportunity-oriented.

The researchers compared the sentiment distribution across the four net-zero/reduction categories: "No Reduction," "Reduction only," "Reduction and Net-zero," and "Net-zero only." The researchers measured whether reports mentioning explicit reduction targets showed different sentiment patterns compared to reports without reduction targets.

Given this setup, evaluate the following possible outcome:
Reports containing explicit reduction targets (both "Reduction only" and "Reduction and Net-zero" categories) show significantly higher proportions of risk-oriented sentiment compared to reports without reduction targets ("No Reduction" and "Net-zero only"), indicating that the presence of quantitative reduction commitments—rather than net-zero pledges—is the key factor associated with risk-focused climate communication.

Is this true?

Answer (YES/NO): YES